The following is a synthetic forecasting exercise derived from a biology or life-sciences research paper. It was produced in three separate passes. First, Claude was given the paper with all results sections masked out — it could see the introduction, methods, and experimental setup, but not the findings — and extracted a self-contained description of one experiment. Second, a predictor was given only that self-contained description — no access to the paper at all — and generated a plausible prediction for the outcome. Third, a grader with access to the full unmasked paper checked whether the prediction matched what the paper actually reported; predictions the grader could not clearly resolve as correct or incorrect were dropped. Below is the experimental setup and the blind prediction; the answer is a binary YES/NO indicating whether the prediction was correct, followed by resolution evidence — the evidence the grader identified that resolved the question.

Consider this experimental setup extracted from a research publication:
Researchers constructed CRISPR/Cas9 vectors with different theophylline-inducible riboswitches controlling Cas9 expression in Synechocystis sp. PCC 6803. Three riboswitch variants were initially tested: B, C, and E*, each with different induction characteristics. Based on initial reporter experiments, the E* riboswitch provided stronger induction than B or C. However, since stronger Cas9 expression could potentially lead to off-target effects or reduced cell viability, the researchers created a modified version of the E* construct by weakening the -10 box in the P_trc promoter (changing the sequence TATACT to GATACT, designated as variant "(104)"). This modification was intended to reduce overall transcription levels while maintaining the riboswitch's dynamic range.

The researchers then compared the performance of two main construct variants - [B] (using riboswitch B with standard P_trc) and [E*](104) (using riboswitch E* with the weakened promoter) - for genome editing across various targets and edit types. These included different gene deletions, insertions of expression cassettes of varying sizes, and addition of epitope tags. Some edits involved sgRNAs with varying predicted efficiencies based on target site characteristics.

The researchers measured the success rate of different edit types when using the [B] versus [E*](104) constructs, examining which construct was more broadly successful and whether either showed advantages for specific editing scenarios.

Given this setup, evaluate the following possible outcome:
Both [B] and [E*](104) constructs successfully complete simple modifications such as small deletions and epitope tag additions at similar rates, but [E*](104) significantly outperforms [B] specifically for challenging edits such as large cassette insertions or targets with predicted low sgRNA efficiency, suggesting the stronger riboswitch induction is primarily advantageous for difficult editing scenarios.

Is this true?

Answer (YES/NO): NO